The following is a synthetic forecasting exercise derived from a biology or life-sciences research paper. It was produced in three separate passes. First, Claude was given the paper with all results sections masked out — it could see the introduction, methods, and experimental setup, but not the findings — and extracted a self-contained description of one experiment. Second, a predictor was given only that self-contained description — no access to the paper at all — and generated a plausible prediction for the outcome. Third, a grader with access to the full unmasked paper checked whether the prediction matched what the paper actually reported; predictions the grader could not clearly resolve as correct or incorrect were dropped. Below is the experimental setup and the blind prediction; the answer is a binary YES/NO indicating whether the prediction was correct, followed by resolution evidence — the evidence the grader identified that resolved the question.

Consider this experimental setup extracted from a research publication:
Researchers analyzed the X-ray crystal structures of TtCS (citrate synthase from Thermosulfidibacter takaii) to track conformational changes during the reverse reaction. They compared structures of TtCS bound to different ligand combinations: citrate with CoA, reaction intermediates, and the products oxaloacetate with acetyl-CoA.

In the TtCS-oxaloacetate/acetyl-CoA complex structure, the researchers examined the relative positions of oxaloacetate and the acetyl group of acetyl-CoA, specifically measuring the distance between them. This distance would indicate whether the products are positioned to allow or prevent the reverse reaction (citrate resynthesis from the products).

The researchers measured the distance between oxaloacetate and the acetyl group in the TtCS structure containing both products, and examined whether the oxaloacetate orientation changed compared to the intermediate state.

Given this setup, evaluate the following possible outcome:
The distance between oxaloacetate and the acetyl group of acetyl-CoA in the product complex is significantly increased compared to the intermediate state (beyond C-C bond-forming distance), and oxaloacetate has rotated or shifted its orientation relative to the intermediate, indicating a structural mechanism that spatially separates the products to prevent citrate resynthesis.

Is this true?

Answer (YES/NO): YES